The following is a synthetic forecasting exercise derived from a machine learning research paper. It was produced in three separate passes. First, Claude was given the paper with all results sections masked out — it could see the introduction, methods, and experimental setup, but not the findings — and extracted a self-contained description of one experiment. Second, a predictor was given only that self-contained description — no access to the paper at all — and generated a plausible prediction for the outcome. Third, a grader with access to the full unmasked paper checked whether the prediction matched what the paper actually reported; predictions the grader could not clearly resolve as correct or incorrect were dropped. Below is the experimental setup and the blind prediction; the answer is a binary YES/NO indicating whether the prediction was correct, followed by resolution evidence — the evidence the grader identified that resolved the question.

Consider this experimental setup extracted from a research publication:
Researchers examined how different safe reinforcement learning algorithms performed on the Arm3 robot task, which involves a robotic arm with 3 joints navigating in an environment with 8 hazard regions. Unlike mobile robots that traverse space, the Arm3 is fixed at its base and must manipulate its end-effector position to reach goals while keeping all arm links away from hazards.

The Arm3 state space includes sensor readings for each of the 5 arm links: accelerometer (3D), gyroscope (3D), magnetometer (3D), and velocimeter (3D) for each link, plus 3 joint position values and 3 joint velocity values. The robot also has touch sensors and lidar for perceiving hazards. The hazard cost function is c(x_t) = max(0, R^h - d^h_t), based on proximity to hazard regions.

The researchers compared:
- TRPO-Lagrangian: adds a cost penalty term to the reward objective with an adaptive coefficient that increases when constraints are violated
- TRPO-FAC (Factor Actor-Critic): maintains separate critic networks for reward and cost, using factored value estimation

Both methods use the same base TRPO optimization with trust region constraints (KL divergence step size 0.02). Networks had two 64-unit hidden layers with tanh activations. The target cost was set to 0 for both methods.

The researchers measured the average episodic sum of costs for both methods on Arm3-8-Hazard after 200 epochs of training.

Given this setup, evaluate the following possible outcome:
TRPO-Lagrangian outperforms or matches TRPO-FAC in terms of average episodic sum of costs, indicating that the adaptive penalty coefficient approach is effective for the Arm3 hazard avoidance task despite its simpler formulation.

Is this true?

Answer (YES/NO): YES